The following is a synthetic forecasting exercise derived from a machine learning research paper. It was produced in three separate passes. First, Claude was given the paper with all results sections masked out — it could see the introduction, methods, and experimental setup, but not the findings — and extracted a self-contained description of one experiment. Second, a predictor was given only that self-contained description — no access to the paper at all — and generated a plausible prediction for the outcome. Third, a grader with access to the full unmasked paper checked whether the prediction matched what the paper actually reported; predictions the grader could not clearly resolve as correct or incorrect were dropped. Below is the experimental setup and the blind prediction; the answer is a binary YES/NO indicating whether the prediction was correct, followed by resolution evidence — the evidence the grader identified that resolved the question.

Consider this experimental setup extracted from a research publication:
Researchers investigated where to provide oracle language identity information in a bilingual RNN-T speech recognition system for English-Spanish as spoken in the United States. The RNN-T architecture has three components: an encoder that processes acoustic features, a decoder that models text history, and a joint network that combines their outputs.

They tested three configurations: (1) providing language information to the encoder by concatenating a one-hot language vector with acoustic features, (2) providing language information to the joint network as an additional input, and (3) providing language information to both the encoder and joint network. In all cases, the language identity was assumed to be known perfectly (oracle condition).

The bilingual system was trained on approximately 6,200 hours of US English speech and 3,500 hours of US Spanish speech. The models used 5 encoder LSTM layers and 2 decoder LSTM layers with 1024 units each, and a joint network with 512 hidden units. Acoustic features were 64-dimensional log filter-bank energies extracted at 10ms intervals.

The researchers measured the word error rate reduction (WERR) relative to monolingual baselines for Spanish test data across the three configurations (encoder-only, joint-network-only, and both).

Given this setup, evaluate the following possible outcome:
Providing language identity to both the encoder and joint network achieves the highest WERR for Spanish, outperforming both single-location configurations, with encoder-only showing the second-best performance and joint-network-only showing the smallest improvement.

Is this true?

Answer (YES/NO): NO